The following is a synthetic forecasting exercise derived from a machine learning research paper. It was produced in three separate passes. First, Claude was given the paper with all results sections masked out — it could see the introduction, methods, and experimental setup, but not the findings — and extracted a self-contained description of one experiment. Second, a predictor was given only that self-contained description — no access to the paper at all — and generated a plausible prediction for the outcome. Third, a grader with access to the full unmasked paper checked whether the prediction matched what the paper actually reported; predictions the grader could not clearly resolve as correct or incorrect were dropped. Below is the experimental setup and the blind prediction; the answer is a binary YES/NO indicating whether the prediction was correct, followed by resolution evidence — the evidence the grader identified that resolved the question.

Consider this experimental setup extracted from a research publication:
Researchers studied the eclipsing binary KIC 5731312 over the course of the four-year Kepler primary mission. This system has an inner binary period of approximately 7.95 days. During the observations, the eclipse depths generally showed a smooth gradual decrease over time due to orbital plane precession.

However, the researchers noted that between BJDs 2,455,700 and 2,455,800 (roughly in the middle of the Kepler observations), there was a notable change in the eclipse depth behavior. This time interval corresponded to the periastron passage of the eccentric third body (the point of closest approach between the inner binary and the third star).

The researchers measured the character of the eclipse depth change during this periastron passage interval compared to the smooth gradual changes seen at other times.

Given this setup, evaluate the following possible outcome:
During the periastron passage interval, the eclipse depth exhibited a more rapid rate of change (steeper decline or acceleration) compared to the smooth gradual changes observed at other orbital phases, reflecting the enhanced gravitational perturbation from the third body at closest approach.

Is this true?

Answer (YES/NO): YES